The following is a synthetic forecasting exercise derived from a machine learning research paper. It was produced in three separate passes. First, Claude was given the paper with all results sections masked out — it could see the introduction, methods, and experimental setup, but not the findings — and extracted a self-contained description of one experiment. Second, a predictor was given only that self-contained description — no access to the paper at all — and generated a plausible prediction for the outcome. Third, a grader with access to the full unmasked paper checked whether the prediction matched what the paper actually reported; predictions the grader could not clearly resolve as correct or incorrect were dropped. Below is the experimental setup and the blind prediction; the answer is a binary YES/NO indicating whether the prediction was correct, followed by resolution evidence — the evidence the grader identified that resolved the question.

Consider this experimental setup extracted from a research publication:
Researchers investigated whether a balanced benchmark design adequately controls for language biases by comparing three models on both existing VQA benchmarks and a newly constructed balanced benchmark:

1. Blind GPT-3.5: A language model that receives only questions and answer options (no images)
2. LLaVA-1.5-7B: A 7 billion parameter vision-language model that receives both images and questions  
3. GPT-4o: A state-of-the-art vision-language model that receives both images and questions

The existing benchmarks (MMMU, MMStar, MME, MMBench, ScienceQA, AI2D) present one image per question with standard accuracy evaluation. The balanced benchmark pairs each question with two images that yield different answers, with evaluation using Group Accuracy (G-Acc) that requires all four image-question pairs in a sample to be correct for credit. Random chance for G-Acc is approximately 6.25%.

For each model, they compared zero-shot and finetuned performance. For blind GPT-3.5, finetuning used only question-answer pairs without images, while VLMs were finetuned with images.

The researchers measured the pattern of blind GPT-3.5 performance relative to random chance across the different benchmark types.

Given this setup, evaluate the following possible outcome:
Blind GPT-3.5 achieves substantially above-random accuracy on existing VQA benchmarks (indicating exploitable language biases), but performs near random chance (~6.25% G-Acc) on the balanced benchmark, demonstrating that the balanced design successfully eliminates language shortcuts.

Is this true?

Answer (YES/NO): YES